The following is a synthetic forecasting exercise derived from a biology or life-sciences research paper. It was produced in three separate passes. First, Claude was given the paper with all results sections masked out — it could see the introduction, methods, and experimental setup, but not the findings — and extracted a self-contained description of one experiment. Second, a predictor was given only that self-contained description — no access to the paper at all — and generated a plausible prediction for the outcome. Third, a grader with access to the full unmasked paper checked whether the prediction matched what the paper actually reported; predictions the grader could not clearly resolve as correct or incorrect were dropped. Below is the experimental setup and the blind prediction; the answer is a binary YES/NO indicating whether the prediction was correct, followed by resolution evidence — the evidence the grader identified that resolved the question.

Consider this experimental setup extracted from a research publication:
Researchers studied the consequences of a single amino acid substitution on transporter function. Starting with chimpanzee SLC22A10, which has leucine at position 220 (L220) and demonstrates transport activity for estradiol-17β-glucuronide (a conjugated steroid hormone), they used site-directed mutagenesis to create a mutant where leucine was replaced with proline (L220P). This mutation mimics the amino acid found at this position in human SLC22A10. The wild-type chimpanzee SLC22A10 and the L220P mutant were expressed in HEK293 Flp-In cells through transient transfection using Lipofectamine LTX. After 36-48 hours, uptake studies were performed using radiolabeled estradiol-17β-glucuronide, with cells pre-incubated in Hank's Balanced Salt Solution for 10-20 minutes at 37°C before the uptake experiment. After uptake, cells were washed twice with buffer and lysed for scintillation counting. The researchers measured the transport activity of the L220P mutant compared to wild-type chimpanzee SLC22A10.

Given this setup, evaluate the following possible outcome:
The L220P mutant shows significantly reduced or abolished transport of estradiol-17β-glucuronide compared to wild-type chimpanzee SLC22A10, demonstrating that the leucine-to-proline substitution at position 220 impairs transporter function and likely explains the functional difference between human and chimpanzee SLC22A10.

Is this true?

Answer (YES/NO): YES